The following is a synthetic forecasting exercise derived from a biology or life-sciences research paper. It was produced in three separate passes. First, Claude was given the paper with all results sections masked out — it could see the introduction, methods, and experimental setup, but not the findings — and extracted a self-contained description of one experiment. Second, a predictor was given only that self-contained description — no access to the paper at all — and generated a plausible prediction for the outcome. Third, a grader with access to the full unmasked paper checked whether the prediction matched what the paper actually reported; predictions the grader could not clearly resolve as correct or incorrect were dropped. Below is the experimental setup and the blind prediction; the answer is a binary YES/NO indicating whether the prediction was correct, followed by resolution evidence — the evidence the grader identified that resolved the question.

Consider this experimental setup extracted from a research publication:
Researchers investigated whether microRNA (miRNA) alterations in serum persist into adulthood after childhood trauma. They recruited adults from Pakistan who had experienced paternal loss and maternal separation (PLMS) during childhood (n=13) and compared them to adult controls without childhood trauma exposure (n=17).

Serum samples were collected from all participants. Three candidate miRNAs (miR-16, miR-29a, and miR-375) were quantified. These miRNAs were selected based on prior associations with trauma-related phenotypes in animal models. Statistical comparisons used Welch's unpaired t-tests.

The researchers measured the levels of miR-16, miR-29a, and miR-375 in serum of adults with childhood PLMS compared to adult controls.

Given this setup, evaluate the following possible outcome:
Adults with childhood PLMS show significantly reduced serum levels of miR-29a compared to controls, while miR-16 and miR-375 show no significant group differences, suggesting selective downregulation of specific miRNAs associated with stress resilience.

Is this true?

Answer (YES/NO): NO